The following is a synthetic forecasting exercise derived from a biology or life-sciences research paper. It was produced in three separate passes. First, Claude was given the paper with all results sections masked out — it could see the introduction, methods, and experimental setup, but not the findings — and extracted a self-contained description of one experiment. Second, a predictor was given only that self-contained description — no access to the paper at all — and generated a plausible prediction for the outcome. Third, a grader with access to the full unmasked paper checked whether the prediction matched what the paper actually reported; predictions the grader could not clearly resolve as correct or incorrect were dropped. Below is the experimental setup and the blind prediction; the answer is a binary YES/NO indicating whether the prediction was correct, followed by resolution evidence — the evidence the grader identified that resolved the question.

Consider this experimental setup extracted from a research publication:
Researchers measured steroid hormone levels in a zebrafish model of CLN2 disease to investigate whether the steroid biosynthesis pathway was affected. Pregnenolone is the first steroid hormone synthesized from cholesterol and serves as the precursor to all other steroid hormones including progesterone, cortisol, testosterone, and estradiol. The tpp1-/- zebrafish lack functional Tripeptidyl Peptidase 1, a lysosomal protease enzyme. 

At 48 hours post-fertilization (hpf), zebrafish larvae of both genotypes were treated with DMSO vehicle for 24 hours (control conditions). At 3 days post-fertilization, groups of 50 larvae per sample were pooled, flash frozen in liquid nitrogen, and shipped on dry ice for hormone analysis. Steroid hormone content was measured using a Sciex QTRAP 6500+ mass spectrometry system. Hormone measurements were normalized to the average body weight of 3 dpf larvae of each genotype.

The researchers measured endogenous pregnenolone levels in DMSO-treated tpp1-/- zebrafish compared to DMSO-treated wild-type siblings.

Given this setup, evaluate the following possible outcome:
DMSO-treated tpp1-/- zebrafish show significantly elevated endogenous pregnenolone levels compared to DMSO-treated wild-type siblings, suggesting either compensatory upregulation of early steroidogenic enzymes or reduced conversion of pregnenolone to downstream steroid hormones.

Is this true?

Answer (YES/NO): YES